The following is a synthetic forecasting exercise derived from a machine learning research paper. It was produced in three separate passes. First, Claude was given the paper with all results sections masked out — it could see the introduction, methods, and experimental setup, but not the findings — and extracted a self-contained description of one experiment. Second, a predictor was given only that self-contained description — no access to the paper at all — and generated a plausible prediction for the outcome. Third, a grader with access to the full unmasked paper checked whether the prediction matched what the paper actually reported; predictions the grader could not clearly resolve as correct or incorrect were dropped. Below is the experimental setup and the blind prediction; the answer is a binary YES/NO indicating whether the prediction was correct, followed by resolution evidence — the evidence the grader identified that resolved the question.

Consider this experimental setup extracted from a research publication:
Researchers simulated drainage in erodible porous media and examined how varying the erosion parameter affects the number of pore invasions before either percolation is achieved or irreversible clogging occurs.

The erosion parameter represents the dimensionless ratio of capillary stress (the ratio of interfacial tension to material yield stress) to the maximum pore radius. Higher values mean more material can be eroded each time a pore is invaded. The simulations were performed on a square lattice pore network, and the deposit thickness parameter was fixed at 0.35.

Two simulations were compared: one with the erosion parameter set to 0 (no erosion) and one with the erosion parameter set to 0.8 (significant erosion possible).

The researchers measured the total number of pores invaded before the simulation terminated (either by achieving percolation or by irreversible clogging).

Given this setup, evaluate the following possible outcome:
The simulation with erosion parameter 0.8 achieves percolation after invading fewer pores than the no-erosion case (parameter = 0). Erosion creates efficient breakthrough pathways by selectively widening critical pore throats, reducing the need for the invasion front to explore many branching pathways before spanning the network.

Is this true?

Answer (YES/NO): NO